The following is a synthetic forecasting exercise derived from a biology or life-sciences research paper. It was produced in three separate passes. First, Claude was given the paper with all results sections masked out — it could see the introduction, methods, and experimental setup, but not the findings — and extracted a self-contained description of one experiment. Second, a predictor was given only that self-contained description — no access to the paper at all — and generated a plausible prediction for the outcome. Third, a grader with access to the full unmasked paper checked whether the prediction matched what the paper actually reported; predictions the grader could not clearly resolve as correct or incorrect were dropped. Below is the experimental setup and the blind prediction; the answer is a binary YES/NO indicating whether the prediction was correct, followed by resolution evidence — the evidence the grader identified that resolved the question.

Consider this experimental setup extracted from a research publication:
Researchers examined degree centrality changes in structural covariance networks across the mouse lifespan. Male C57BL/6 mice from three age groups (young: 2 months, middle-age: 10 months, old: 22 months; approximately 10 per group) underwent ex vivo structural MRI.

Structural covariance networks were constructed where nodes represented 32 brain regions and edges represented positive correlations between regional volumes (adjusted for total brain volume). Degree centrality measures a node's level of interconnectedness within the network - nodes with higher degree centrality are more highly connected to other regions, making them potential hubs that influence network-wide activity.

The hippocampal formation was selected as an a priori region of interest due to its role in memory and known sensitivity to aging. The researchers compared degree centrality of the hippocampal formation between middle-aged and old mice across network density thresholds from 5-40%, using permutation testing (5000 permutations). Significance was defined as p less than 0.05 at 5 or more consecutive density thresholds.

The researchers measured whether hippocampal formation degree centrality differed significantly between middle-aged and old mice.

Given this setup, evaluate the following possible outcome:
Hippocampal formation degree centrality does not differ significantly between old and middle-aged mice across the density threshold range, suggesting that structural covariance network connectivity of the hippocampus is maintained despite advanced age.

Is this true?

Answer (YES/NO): YES